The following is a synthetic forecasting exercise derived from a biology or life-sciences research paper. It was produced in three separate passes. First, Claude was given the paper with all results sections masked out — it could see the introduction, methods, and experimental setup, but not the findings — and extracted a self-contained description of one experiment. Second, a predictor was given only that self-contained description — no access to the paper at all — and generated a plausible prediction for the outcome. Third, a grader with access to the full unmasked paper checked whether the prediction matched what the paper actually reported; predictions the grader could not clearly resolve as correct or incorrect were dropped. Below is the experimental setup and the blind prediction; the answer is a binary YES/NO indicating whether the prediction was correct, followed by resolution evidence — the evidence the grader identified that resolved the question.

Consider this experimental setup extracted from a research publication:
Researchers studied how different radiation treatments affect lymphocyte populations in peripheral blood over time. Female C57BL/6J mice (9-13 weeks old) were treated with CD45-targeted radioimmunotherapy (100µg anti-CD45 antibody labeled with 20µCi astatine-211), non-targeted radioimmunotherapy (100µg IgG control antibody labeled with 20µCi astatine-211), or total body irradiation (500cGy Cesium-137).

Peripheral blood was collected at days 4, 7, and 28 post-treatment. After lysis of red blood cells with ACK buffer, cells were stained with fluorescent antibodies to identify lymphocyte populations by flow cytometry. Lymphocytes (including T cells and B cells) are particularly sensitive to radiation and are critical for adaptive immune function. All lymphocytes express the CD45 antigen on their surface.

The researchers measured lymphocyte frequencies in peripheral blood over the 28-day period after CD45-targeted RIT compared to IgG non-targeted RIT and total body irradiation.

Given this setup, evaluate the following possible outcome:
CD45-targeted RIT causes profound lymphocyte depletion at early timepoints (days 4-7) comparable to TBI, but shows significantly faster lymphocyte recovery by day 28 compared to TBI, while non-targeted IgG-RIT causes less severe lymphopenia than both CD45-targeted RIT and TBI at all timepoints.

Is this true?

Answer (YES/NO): NO